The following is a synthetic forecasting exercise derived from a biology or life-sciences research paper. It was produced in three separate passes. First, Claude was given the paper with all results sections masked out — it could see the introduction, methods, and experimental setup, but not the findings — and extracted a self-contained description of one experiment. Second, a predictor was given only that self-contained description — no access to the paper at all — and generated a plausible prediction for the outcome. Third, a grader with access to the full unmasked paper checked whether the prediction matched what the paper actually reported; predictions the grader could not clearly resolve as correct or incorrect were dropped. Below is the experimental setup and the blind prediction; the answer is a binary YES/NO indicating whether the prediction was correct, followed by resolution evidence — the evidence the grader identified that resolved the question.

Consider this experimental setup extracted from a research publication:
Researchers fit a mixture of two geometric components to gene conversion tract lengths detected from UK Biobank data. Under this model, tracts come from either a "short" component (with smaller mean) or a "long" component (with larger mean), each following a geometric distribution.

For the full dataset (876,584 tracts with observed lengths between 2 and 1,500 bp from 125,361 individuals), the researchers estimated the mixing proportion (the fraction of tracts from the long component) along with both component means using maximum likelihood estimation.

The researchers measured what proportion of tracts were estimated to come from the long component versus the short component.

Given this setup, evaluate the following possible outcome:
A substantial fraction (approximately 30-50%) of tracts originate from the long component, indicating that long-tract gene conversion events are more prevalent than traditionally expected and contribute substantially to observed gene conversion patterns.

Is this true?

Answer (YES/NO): NO